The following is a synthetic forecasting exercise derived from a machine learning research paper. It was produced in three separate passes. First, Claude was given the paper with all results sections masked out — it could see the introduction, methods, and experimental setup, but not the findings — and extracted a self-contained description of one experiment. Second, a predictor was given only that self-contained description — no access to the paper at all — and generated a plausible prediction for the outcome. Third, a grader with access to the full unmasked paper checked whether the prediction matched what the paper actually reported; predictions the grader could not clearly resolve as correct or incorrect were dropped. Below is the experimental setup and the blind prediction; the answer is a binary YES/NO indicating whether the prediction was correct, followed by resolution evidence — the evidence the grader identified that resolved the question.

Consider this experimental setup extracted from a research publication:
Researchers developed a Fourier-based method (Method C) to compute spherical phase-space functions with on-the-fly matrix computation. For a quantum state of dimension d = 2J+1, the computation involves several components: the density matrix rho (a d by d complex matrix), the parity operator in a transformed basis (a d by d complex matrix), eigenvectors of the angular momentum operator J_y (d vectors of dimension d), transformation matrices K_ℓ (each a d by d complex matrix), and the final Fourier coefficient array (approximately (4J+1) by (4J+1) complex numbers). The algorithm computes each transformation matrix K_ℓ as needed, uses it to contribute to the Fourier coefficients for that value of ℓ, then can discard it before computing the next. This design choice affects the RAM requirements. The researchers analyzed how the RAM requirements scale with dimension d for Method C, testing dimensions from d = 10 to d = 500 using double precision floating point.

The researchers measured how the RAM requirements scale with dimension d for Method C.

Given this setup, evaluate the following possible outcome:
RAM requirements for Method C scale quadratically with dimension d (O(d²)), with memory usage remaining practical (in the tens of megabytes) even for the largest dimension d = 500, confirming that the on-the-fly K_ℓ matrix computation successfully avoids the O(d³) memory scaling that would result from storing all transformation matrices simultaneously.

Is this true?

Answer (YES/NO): YES